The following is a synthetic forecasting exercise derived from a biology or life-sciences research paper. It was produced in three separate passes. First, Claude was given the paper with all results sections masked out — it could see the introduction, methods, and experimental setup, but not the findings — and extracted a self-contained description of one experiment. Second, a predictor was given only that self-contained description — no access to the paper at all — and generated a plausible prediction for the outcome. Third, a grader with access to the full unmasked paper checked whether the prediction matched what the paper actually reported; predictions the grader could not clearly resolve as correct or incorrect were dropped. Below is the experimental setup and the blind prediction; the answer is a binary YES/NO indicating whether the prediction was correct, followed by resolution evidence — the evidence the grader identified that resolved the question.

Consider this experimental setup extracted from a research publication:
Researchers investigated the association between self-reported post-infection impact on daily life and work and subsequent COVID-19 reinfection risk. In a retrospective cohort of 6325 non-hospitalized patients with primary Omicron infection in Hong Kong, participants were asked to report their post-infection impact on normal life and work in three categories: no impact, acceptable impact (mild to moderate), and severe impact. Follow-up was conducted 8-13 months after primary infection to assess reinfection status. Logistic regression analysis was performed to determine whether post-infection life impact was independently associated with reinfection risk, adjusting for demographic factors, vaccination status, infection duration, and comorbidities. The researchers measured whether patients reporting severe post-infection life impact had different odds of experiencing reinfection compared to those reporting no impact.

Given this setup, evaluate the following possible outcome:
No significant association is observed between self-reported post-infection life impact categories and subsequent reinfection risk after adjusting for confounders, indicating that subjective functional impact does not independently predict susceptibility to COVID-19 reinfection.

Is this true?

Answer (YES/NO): NO